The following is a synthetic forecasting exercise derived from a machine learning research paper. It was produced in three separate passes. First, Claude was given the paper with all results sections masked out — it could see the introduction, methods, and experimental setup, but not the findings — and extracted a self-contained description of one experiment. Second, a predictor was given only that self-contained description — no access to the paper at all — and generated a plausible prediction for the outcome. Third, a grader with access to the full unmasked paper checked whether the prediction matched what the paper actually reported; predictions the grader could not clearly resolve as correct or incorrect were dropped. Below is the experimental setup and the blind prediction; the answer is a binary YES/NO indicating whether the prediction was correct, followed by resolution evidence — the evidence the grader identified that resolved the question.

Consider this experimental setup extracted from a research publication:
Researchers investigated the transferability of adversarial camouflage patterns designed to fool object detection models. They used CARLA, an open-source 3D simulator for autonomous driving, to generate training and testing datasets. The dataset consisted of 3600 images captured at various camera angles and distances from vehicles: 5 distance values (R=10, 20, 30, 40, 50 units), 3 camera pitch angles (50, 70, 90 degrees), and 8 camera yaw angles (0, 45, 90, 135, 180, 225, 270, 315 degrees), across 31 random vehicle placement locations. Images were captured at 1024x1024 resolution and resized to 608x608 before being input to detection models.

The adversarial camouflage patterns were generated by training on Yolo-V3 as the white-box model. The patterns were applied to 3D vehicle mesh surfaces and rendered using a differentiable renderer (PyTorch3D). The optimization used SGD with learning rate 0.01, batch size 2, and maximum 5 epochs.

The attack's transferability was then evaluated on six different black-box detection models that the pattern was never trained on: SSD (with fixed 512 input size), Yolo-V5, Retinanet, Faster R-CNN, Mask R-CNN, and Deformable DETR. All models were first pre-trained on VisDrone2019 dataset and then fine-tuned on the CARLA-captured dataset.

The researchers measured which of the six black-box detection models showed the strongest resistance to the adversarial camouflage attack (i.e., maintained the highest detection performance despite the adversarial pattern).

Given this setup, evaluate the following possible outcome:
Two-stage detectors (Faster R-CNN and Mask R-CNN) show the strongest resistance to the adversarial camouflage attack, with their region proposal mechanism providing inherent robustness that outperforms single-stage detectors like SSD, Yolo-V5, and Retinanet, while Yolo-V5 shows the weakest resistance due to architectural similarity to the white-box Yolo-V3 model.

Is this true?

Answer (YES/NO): NO